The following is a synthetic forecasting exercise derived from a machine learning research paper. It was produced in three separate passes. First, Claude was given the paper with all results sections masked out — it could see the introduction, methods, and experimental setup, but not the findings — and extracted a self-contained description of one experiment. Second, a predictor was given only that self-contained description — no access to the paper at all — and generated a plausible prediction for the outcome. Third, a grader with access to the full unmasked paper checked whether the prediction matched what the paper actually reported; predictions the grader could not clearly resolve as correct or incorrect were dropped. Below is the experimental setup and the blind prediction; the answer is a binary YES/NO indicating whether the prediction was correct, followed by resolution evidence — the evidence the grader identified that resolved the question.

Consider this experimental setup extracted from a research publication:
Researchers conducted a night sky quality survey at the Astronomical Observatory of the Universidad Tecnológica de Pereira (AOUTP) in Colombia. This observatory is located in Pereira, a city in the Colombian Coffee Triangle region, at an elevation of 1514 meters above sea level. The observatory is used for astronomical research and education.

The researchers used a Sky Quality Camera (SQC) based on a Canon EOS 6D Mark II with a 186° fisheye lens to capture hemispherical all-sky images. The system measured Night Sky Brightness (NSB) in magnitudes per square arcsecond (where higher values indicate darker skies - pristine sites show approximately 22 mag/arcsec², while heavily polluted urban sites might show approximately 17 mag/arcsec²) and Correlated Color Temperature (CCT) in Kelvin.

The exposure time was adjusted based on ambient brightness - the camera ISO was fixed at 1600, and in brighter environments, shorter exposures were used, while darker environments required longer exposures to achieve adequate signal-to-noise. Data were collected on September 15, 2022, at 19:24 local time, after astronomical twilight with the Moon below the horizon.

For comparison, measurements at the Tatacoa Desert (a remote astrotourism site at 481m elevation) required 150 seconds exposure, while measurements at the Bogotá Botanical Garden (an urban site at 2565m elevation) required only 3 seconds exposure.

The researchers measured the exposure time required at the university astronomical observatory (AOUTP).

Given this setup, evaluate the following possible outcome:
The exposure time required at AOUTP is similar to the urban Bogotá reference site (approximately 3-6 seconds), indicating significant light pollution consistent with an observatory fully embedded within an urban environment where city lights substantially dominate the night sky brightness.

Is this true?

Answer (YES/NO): YES